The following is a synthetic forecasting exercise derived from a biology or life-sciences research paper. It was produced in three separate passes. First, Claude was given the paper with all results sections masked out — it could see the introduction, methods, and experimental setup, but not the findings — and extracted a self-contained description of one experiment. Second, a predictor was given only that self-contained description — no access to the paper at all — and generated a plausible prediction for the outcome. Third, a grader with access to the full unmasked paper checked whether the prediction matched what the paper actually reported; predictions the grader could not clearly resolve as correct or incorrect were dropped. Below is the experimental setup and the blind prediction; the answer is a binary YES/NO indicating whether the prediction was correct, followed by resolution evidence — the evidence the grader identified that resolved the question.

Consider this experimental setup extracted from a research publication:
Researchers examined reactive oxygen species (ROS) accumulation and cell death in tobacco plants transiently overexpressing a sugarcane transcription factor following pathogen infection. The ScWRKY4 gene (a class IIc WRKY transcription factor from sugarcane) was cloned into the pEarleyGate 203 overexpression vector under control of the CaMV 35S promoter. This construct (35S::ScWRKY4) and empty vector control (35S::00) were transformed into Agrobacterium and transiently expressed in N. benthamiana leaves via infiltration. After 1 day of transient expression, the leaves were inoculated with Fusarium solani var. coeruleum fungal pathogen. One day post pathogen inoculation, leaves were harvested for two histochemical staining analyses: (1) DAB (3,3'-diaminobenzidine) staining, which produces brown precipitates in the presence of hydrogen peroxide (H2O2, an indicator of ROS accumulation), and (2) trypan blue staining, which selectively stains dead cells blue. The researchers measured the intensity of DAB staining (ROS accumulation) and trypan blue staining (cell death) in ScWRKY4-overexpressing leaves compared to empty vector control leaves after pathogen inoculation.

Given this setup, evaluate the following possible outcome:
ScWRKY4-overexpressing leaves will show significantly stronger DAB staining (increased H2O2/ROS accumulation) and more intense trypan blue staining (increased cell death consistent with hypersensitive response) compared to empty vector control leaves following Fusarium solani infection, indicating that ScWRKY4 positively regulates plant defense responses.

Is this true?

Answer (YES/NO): NO